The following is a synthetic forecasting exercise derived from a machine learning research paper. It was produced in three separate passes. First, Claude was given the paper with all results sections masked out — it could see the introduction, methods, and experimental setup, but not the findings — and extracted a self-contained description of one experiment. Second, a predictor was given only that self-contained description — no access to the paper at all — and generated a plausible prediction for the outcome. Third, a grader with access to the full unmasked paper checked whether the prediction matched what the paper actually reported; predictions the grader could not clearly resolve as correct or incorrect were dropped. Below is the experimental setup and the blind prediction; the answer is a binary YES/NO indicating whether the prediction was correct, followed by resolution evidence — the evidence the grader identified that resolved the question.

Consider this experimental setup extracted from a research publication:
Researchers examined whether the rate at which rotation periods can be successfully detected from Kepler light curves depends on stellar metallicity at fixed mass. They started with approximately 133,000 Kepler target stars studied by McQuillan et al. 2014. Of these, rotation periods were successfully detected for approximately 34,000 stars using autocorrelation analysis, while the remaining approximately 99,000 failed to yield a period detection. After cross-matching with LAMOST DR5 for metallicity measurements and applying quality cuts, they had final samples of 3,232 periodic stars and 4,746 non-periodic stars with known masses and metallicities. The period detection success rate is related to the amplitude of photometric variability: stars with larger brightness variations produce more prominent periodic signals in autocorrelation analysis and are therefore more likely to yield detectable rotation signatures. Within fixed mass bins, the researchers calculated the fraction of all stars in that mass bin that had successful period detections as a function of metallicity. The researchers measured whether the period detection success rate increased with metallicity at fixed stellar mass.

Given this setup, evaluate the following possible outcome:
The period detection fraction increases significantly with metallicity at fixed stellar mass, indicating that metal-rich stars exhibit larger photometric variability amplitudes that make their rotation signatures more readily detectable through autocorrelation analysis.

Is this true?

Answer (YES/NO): YES